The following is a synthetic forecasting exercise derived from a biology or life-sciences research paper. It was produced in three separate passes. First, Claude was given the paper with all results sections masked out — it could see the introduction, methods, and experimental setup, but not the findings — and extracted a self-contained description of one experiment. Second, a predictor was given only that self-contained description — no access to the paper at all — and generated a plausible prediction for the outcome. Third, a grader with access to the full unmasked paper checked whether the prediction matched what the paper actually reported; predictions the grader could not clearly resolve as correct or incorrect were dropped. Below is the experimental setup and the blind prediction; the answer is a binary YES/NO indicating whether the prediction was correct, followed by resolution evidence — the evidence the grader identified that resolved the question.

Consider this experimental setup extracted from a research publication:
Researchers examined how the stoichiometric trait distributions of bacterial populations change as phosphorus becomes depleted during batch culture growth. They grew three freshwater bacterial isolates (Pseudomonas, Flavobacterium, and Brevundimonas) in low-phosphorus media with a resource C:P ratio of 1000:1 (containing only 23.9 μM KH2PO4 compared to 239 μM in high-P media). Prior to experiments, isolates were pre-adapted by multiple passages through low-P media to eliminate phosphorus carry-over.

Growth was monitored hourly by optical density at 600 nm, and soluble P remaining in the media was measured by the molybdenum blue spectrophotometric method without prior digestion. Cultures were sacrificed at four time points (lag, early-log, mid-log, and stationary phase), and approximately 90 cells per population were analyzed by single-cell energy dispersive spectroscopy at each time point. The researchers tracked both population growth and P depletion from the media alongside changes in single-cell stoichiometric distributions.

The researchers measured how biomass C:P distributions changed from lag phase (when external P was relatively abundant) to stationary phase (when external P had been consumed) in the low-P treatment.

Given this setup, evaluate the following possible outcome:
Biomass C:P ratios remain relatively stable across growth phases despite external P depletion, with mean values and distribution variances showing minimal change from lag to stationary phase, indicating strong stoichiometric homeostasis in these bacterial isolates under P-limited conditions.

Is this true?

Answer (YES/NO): NO